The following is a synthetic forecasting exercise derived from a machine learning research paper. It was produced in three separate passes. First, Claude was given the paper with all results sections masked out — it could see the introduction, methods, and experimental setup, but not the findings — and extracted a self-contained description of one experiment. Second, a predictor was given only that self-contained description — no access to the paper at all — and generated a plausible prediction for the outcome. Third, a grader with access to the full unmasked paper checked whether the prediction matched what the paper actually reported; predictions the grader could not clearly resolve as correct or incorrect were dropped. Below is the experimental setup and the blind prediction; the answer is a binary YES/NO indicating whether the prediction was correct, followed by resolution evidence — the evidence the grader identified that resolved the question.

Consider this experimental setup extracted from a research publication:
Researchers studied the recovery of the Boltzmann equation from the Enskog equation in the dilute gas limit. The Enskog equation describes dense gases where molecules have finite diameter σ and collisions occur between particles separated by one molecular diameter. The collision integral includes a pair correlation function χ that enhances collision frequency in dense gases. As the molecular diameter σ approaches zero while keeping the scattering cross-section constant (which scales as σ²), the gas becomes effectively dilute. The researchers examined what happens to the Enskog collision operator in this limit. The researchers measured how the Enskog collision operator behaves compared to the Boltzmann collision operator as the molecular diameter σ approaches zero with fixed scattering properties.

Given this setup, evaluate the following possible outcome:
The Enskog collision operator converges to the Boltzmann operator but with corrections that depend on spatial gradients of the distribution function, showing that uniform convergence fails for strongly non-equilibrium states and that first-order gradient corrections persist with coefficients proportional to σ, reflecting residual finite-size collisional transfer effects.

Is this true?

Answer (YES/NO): NO